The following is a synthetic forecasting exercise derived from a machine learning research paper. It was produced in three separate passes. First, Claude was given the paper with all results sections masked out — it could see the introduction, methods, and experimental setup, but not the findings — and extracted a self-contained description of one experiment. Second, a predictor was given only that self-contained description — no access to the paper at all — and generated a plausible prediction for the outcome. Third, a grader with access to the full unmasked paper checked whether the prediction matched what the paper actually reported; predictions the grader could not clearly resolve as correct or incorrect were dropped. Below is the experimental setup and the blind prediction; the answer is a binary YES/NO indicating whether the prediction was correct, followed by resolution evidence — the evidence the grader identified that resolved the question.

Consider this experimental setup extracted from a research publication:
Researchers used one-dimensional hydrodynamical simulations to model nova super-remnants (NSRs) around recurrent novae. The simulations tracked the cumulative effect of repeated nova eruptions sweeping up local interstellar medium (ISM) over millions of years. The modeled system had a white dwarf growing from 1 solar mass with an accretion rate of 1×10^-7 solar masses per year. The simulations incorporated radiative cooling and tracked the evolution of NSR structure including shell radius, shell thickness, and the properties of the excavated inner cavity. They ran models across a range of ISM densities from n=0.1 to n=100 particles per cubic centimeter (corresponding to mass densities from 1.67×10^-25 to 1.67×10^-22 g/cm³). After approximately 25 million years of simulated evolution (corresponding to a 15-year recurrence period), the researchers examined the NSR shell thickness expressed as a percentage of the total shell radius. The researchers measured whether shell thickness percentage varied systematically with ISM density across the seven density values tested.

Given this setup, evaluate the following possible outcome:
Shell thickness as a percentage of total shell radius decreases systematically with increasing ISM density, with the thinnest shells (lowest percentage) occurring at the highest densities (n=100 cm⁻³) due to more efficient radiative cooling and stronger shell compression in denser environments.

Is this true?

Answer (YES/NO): NO